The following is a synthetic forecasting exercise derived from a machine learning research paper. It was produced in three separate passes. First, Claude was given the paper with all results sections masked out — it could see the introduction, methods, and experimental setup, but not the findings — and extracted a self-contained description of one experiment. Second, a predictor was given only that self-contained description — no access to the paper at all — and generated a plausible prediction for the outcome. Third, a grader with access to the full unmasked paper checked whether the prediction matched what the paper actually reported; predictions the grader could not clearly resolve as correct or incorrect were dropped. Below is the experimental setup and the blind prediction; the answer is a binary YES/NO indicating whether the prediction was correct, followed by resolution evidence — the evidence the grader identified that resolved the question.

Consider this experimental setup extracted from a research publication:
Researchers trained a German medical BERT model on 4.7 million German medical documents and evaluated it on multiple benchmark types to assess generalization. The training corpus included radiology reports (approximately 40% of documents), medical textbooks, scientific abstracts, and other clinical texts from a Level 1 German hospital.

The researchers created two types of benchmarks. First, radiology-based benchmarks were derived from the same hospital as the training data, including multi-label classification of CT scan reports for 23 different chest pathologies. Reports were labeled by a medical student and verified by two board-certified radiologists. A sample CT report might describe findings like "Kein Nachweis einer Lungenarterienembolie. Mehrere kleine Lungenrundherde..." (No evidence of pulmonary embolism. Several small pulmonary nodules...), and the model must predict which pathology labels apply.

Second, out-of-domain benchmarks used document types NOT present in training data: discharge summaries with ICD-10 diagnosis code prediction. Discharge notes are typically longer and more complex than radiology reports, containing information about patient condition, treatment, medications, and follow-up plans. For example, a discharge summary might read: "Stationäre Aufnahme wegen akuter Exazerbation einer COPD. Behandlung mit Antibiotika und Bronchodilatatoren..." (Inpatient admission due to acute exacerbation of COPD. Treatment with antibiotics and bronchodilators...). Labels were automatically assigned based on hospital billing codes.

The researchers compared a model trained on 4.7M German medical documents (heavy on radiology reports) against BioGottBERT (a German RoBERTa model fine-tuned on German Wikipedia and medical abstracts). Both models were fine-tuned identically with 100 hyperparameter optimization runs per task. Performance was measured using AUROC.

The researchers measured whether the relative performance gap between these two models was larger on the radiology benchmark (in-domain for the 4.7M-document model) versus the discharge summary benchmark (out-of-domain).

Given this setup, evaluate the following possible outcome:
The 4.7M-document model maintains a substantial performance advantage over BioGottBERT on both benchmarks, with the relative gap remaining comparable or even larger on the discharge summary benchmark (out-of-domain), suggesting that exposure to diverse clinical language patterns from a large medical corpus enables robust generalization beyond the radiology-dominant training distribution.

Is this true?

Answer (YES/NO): YES